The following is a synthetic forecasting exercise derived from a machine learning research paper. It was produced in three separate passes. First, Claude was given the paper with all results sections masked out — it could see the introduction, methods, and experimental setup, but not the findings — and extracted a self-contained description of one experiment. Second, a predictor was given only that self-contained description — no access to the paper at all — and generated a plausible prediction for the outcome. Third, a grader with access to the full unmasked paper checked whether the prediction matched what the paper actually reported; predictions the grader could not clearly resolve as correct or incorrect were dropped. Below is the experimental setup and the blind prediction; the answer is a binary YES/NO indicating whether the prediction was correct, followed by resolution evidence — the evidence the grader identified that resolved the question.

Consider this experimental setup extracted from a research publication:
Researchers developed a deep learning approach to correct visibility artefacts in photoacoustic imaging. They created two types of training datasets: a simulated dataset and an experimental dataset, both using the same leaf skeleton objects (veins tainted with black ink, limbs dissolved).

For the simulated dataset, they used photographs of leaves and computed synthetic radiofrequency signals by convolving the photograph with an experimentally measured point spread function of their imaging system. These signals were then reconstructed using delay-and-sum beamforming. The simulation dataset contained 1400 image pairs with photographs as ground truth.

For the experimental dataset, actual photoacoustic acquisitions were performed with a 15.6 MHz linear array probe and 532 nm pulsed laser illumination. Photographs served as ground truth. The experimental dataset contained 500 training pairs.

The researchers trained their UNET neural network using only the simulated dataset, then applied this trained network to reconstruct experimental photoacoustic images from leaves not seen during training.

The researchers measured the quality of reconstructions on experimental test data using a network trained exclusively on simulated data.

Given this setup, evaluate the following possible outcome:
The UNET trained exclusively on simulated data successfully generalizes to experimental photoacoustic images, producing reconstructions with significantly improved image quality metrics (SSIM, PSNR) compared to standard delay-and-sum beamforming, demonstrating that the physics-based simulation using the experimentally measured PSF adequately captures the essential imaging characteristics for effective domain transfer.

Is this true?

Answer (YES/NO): NO